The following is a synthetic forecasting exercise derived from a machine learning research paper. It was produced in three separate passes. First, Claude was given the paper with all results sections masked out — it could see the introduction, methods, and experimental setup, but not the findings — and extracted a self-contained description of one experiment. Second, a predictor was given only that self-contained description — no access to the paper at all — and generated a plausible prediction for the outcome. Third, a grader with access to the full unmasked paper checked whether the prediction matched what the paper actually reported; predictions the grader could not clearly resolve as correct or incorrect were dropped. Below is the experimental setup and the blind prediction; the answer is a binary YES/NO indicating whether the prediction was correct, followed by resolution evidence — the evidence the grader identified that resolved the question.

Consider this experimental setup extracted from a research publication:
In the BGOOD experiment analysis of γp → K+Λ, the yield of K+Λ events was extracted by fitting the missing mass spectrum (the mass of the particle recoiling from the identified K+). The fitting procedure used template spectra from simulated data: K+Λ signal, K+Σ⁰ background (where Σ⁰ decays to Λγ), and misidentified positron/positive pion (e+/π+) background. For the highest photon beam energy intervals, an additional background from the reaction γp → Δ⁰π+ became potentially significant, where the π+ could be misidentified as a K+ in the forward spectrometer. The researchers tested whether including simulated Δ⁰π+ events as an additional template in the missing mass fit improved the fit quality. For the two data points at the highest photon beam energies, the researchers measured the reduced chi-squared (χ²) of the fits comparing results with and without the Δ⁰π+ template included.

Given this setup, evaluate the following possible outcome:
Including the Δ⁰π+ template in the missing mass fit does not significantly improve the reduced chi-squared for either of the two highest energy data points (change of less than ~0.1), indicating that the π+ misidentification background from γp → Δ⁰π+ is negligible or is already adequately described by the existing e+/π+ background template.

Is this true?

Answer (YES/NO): NO